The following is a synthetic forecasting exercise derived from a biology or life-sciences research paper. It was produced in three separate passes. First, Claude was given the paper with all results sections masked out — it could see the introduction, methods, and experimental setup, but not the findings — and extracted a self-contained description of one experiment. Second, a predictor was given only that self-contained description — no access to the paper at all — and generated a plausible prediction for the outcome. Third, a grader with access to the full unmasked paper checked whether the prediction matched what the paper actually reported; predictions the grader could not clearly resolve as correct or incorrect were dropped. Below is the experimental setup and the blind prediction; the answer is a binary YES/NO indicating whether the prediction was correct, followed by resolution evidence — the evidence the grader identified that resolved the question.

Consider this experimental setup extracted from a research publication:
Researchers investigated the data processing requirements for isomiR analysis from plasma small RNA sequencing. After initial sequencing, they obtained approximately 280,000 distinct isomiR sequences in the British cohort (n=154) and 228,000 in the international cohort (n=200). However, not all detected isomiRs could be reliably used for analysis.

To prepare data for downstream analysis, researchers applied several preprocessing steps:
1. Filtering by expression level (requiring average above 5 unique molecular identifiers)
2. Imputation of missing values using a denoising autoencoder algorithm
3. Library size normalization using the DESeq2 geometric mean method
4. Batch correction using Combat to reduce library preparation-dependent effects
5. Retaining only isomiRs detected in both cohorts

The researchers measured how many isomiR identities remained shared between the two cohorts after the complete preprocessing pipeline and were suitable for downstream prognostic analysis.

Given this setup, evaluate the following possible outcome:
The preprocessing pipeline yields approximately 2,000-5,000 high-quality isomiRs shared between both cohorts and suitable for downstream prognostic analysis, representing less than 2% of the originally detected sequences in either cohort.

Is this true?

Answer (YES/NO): NO